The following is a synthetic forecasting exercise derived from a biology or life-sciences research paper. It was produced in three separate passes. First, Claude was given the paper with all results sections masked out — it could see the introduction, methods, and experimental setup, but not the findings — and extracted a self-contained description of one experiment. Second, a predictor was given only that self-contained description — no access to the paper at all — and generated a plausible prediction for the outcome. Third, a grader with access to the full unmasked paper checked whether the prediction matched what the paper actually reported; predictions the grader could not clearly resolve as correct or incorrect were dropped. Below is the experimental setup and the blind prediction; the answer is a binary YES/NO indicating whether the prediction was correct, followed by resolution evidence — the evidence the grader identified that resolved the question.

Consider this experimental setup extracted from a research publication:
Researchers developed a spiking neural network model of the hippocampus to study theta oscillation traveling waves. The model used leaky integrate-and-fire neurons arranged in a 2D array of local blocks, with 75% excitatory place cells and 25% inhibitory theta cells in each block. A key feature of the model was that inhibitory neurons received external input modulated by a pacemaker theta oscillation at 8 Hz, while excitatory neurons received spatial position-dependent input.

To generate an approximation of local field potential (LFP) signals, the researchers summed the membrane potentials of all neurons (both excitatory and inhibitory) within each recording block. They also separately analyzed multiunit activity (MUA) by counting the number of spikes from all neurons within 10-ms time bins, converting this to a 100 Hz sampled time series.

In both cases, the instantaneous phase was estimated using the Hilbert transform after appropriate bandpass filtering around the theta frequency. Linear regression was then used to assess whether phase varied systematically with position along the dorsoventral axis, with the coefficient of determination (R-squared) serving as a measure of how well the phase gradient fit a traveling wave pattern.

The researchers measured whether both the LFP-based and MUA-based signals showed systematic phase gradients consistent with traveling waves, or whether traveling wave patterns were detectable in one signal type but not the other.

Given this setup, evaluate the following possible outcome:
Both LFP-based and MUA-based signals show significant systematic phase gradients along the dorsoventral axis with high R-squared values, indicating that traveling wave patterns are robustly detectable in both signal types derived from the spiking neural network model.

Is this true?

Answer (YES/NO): NO